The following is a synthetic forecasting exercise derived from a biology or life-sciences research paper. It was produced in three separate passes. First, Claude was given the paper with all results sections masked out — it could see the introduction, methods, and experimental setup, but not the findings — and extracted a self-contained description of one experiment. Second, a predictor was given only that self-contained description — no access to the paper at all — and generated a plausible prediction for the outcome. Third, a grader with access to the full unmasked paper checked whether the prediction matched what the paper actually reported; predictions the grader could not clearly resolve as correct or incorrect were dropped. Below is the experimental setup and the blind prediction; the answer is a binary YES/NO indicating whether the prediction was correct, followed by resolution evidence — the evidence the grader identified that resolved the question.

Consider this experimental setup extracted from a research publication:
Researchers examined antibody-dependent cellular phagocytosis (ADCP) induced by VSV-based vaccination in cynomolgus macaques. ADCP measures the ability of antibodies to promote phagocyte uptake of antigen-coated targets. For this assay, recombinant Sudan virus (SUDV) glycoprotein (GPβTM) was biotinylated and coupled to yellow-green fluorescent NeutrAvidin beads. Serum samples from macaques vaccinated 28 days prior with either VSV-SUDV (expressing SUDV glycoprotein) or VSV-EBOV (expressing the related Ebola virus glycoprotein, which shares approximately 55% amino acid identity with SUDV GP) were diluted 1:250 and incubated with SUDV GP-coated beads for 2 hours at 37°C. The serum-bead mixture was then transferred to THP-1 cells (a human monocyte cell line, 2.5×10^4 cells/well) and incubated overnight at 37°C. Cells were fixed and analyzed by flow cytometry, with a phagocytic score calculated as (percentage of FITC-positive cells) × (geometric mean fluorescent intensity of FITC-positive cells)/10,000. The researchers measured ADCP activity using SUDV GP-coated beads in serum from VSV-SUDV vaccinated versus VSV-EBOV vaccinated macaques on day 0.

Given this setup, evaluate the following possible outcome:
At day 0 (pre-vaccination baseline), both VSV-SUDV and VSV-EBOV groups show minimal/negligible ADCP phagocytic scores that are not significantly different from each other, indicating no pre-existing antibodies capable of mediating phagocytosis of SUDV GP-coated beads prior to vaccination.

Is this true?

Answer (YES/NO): NO